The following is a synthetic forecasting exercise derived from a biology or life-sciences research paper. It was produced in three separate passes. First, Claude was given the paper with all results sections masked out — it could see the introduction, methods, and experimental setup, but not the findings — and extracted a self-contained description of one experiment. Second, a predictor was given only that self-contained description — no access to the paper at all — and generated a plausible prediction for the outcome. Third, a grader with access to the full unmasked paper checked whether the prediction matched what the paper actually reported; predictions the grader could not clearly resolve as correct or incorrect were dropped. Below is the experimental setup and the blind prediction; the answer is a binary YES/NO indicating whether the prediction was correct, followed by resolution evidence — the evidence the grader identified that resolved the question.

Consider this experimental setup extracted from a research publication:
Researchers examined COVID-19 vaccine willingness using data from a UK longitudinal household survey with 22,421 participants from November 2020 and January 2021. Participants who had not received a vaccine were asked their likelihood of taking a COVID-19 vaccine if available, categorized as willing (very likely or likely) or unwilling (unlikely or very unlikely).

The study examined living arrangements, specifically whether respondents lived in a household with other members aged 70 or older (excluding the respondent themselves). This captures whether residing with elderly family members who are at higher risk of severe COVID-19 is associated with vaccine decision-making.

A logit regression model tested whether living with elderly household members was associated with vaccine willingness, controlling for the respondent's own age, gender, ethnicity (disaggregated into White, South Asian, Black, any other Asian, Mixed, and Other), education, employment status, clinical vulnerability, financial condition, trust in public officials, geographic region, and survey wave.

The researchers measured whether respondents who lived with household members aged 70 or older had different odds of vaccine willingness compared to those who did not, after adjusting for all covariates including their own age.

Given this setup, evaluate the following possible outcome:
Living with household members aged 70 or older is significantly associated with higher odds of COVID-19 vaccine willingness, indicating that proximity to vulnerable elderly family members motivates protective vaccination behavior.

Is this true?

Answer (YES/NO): YES